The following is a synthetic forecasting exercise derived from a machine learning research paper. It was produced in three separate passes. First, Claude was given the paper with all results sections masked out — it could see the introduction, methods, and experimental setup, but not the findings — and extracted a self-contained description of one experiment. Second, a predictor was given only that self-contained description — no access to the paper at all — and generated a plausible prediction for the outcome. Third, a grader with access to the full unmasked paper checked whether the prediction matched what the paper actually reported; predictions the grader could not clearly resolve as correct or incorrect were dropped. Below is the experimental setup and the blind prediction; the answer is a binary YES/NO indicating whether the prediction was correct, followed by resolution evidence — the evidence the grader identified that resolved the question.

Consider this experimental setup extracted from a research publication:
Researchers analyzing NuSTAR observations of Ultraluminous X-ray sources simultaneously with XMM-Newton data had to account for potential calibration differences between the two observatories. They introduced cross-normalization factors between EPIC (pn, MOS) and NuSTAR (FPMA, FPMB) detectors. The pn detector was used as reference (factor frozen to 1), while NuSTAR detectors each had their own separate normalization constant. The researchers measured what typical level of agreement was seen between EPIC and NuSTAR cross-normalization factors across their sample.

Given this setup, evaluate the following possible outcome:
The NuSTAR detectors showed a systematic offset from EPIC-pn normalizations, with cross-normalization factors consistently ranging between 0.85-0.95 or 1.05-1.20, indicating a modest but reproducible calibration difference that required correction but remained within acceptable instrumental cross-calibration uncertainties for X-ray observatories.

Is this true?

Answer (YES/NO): NO